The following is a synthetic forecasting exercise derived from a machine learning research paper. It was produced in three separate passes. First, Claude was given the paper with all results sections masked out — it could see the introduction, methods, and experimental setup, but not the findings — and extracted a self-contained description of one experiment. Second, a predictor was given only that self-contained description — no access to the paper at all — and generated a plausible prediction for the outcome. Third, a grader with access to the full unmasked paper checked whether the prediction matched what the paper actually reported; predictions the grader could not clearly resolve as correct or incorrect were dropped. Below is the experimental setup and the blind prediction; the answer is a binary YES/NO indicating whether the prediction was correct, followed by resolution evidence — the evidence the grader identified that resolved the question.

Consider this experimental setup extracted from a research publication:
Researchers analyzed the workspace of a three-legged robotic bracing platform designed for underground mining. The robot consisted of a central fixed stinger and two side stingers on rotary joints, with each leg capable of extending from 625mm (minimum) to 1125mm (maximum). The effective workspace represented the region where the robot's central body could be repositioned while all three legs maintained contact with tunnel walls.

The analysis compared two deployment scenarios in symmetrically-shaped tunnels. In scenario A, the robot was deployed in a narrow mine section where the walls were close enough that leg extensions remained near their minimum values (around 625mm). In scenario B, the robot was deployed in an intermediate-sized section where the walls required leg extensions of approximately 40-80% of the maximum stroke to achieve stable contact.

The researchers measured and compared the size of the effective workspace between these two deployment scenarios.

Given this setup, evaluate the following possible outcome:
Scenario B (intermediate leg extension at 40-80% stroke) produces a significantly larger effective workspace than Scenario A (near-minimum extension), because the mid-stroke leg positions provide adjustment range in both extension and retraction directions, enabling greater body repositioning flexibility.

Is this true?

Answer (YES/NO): YES